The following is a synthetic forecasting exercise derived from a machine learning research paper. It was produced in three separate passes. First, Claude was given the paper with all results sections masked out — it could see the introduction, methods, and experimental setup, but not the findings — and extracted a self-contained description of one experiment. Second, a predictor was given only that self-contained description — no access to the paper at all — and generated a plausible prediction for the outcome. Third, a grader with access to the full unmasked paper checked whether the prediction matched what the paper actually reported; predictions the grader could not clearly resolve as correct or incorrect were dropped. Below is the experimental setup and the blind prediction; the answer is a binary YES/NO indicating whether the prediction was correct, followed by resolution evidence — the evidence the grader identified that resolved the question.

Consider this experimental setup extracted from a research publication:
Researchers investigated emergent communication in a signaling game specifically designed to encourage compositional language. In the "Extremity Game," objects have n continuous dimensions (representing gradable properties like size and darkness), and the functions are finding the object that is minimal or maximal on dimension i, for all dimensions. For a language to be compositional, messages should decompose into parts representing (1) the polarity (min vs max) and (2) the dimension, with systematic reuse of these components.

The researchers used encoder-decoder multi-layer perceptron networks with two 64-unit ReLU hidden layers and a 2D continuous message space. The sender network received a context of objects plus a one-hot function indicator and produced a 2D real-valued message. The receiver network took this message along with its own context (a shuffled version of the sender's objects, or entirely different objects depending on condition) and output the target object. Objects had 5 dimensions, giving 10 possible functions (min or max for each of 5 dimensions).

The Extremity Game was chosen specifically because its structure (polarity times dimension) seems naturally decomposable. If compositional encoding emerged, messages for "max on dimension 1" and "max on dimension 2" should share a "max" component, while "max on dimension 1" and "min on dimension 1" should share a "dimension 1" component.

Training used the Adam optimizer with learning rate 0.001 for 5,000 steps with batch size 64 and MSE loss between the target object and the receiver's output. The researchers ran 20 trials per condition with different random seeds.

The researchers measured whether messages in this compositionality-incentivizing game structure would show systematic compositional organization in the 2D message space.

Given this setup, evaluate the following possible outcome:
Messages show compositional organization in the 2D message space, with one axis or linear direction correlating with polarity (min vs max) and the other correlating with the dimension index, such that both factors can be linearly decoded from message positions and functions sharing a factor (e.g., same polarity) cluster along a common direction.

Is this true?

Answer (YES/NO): NO